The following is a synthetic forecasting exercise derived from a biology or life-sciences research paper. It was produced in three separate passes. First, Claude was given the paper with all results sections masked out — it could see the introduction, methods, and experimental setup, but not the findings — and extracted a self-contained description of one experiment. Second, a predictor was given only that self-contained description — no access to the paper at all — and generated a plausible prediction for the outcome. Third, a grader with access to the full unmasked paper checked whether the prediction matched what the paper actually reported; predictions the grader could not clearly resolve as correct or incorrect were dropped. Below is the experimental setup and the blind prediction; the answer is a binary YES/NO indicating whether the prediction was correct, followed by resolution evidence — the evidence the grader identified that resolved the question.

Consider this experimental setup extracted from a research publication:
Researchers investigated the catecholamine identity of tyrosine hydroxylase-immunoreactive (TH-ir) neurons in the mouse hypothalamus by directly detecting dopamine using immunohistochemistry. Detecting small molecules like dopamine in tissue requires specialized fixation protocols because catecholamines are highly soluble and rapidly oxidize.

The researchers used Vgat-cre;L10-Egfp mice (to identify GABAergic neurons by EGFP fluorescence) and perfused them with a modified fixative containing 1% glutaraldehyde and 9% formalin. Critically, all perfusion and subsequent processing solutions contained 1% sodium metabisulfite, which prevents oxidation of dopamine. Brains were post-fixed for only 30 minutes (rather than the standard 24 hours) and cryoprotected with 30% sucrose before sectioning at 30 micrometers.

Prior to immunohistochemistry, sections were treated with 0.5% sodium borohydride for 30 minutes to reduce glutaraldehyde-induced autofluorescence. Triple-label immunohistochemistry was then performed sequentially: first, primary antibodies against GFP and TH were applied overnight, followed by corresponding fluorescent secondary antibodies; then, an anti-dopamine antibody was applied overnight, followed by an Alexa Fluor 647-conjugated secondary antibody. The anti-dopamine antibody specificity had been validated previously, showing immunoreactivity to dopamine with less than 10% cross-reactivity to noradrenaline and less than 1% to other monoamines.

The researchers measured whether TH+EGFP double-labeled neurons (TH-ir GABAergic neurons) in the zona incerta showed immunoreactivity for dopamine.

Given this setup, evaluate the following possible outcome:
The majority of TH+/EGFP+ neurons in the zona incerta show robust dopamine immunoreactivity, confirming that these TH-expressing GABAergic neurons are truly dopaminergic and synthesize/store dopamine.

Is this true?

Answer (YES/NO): YES